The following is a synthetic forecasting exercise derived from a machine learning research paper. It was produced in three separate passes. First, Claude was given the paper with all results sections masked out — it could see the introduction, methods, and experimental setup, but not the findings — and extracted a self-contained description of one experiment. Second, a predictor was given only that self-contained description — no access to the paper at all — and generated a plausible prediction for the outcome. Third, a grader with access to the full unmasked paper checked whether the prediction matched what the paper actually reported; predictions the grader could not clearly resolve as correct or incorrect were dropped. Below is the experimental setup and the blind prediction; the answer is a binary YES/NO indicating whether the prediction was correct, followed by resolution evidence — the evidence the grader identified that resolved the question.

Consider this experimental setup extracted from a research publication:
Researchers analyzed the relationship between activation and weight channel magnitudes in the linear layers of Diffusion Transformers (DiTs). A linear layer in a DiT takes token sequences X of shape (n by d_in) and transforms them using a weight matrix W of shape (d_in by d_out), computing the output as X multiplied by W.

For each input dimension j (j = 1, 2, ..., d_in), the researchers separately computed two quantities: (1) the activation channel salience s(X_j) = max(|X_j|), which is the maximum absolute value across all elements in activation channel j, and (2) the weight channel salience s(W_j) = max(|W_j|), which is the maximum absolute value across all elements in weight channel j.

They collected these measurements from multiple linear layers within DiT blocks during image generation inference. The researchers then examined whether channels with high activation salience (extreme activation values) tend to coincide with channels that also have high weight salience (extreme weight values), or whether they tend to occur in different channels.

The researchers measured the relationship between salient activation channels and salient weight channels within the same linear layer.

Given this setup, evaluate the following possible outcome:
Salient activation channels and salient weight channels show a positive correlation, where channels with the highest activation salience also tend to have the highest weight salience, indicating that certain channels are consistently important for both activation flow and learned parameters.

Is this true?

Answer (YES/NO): NO